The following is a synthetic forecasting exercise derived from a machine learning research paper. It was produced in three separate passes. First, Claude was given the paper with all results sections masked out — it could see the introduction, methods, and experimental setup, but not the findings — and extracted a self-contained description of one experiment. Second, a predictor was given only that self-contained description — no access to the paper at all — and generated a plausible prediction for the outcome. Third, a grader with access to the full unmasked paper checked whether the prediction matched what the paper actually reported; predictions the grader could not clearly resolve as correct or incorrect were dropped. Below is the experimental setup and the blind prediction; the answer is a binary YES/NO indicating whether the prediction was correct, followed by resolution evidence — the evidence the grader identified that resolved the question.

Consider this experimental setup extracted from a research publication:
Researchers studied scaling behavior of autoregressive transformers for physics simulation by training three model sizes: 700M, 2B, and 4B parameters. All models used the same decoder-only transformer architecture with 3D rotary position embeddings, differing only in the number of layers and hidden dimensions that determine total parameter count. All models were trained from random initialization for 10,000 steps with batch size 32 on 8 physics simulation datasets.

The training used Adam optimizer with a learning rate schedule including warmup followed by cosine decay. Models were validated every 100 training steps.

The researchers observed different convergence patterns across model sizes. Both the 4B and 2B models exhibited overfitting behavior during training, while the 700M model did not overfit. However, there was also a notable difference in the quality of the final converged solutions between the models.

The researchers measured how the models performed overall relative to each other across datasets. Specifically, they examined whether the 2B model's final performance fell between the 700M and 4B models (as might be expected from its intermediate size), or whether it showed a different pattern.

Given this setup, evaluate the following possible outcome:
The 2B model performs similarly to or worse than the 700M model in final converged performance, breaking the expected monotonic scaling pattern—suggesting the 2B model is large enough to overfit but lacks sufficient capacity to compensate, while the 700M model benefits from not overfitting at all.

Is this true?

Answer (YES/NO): YES